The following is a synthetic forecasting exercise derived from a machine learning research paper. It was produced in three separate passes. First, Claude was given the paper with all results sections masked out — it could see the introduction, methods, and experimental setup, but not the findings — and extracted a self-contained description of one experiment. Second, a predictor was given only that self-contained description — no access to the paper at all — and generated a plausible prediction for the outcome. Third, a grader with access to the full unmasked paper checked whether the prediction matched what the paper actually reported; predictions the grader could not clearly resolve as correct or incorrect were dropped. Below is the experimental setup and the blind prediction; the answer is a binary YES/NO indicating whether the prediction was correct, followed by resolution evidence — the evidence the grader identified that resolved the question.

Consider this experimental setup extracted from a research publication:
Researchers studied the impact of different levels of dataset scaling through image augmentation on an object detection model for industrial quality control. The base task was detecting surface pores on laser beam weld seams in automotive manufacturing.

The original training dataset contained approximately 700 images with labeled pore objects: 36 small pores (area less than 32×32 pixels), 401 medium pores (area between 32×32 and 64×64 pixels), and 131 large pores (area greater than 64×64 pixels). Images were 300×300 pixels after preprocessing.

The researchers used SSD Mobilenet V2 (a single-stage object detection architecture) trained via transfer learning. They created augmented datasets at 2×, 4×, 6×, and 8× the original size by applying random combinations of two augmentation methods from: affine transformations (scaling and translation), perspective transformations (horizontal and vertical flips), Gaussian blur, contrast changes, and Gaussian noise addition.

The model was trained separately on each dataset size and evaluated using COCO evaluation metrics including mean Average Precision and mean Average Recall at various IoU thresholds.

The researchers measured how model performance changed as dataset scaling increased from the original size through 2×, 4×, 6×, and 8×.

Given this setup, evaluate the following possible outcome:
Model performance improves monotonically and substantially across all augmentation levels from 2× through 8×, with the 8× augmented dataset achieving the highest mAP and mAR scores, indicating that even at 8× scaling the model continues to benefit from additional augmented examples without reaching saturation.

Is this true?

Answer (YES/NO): NO